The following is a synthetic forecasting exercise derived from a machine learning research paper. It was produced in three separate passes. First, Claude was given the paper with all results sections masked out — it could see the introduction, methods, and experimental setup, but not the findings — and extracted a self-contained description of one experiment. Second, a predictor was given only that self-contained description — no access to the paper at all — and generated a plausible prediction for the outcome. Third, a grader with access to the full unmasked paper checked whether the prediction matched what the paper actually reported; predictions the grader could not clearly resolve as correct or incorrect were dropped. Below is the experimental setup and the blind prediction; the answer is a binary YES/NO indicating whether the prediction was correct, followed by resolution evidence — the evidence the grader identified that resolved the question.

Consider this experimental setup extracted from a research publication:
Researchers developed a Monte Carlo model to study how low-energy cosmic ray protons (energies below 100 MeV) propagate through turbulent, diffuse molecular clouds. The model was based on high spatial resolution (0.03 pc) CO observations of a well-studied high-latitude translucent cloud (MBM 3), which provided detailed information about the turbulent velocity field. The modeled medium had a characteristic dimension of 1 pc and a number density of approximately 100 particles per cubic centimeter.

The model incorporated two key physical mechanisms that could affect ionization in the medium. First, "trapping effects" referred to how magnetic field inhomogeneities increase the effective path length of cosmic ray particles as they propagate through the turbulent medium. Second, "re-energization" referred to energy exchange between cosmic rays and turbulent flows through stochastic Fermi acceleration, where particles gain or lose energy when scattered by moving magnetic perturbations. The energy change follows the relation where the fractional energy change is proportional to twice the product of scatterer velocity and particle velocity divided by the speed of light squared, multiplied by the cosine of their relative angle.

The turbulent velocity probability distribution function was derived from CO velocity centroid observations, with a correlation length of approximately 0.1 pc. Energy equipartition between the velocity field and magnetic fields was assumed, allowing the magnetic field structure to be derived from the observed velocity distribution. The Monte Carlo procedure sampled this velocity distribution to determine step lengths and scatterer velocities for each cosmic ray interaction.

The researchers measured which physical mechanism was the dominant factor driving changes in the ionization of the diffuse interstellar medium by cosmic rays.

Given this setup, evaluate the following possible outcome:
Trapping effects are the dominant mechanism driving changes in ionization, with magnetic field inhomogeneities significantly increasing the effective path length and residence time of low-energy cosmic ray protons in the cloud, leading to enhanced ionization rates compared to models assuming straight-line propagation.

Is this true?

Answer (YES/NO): YES